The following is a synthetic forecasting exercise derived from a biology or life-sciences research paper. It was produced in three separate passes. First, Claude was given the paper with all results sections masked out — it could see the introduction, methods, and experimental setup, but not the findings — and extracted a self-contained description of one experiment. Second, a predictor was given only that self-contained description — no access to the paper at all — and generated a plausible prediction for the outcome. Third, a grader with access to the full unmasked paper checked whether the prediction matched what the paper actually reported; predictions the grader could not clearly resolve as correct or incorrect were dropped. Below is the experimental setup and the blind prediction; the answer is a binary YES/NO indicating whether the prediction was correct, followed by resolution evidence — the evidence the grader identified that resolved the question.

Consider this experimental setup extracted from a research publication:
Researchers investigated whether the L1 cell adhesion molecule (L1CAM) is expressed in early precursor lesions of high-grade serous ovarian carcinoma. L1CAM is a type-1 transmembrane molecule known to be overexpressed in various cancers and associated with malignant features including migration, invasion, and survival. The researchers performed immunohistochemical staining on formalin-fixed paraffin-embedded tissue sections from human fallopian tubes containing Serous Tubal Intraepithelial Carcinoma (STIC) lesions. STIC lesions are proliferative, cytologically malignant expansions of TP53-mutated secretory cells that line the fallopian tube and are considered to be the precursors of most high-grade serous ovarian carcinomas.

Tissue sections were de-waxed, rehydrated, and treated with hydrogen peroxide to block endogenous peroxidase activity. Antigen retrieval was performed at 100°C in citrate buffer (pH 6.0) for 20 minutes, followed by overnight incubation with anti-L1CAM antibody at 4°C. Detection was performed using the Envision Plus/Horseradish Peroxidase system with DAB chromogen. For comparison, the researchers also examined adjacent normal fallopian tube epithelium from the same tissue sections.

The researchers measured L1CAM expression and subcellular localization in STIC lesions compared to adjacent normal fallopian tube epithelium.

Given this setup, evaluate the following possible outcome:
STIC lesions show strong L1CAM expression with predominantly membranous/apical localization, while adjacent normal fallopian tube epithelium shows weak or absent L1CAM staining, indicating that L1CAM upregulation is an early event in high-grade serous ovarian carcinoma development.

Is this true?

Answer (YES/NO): YES